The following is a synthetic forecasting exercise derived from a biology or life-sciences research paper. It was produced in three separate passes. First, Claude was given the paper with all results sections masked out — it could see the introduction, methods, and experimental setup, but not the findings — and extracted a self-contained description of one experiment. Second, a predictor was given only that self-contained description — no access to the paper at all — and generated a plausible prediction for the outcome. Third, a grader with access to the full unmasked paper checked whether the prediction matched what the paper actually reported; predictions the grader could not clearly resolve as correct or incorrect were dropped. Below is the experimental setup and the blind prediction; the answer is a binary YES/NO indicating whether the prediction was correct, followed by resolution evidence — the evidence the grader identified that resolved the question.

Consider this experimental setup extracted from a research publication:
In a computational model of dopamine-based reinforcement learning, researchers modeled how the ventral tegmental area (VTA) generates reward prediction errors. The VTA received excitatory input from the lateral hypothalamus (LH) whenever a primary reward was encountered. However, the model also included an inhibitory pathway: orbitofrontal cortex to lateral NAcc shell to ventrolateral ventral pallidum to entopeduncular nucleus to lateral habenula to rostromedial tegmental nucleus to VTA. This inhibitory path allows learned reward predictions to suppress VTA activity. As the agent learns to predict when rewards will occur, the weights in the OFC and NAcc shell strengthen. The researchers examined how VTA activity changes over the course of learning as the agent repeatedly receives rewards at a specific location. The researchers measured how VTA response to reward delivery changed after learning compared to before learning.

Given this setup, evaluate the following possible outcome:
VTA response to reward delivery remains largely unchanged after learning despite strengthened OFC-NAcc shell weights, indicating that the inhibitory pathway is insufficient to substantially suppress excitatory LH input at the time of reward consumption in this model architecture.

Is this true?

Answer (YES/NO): NO